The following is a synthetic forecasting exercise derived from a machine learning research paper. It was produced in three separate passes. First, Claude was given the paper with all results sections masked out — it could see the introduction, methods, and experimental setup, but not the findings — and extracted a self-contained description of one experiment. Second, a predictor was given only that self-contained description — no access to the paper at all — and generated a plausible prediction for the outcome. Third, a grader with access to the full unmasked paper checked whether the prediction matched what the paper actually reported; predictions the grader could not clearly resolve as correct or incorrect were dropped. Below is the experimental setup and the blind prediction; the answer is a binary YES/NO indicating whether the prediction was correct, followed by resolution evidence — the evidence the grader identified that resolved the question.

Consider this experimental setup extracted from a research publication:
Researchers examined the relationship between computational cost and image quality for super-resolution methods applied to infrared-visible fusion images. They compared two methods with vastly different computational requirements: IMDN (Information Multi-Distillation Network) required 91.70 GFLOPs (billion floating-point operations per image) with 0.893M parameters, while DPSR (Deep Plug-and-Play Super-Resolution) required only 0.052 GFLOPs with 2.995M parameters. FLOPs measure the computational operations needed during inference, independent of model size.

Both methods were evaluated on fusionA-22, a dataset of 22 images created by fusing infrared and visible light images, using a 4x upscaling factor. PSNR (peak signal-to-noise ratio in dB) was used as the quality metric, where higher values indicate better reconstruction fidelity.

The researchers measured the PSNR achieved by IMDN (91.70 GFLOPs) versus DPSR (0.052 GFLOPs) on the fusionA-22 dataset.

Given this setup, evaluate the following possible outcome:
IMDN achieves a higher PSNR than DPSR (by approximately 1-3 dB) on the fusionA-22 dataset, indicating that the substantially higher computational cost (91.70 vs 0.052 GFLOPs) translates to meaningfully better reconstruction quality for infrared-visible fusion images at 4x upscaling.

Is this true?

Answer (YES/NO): NO